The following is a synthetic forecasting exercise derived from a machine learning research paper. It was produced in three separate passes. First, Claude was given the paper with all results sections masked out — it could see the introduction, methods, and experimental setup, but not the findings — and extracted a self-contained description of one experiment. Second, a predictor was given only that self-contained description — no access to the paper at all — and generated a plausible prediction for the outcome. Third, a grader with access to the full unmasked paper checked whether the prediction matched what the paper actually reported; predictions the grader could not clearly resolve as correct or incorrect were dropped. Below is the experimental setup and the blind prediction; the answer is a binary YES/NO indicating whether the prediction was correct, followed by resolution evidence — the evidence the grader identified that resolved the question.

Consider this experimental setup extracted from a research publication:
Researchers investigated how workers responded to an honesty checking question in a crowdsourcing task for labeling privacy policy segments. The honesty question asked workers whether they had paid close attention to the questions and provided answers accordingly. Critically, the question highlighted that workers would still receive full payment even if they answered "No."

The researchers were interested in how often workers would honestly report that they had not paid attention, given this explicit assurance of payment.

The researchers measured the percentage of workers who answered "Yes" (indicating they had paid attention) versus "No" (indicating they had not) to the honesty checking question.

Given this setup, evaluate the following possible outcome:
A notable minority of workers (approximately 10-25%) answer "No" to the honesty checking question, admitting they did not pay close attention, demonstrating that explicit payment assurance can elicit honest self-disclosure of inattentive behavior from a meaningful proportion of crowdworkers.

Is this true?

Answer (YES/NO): NO